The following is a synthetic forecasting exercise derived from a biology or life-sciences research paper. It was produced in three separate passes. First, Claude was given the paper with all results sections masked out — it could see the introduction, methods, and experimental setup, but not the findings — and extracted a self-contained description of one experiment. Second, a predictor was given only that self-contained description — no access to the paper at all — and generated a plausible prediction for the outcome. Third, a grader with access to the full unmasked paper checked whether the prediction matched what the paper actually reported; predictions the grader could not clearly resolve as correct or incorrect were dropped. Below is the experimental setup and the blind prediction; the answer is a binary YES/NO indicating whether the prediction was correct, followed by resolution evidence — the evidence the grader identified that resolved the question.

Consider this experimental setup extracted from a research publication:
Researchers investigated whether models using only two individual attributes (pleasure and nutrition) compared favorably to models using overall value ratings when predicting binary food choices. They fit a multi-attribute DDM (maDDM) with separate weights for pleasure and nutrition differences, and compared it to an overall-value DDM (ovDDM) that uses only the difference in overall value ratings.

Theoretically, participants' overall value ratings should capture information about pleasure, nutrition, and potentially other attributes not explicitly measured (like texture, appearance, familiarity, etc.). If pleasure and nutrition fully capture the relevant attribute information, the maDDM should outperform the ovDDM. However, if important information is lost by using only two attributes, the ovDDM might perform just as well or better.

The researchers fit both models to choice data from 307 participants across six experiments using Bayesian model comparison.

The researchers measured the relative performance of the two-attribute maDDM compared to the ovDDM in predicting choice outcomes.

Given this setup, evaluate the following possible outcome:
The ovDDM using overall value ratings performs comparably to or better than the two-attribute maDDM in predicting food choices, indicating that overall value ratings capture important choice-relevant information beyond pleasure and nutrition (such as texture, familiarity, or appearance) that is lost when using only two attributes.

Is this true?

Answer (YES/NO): YES